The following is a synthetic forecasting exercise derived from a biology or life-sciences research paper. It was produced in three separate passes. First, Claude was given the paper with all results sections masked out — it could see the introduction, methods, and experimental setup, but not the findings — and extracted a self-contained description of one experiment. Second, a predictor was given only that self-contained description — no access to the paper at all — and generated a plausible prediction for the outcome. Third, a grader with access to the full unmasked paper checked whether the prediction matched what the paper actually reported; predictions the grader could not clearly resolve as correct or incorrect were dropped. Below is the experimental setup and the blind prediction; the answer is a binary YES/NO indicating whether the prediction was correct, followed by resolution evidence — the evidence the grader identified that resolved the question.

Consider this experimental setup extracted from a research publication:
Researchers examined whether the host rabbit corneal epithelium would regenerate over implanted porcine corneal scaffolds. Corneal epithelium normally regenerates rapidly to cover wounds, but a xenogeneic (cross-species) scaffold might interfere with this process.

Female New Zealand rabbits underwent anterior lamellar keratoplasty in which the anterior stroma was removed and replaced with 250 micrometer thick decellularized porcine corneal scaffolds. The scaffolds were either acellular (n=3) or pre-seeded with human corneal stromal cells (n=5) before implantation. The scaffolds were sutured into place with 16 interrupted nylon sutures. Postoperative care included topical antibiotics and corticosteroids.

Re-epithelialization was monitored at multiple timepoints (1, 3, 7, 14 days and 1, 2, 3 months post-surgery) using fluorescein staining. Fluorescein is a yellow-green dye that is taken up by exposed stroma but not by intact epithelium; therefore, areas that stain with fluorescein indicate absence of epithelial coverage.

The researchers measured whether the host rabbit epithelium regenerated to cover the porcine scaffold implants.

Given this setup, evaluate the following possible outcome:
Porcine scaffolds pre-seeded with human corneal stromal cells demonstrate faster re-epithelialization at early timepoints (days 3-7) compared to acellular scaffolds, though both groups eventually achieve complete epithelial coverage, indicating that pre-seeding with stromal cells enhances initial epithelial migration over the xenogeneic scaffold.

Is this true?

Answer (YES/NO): NO